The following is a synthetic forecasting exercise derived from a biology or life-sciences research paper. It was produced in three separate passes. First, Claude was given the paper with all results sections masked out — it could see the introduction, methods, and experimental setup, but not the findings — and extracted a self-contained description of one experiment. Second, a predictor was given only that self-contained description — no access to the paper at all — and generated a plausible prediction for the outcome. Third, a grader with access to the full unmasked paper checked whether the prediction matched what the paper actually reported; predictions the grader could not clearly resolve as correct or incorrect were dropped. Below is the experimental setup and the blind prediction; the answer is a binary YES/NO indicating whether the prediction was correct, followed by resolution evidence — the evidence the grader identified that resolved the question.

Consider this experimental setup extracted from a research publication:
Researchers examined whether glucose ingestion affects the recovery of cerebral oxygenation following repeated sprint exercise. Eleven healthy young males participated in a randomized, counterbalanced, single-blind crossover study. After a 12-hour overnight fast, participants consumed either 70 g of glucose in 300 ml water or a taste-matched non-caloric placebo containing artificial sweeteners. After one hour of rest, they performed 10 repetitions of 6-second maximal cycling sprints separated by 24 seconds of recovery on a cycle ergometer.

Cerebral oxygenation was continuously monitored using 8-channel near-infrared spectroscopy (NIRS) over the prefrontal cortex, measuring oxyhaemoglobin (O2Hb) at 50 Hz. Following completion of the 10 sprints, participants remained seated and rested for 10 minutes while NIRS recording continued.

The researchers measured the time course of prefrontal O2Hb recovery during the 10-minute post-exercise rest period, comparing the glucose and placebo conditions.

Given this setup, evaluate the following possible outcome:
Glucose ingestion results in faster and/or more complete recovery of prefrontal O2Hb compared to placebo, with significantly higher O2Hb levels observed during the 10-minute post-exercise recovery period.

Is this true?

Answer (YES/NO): YES